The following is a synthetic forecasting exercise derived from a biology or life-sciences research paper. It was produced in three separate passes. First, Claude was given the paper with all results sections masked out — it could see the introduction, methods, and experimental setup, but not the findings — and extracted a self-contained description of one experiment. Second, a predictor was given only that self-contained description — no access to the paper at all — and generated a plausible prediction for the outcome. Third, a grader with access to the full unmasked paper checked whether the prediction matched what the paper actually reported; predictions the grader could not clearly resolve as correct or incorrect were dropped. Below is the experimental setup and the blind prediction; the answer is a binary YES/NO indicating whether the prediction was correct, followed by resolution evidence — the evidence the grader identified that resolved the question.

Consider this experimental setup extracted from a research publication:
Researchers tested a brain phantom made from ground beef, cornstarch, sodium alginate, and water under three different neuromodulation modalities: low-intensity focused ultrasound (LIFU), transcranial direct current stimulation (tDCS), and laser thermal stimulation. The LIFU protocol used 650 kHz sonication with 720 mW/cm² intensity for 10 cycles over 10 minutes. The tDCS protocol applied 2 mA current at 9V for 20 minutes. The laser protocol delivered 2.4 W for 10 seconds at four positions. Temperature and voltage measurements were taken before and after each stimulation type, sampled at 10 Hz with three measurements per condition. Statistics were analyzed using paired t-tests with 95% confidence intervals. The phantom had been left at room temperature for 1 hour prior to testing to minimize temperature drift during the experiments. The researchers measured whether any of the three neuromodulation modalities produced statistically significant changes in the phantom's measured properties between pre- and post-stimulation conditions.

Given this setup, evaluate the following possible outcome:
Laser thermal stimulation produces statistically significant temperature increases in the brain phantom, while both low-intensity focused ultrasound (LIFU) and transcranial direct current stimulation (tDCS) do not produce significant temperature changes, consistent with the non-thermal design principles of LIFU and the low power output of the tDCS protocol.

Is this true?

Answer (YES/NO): NO